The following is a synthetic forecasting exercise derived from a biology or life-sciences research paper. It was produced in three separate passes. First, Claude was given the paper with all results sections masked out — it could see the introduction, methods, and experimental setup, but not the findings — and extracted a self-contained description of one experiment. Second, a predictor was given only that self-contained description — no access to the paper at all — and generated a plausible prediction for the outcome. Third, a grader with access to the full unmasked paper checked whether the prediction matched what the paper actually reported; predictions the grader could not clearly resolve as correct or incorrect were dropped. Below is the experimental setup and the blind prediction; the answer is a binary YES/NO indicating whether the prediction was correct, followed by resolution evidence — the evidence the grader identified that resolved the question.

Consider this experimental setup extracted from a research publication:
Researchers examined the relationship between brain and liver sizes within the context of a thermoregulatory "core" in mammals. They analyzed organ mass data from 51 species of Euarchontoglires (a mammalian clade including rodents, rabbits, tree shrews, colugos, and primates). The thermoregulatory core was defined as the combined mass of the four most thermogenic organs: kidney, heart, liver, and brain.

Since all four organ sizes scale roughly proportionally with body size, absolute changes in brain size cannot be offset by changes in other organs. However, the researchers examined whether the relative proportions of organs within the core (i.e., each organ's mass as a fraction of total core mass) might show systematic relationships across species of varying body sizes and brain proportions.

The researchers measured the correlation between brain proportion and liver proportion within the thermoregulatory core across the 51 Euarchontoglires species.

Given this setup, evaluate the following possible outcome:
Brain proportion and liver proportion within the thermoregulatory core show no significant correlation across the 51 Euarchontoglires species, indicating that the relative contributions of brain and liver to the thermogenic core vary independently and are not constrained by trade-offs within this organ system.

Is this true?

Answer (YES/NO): NO